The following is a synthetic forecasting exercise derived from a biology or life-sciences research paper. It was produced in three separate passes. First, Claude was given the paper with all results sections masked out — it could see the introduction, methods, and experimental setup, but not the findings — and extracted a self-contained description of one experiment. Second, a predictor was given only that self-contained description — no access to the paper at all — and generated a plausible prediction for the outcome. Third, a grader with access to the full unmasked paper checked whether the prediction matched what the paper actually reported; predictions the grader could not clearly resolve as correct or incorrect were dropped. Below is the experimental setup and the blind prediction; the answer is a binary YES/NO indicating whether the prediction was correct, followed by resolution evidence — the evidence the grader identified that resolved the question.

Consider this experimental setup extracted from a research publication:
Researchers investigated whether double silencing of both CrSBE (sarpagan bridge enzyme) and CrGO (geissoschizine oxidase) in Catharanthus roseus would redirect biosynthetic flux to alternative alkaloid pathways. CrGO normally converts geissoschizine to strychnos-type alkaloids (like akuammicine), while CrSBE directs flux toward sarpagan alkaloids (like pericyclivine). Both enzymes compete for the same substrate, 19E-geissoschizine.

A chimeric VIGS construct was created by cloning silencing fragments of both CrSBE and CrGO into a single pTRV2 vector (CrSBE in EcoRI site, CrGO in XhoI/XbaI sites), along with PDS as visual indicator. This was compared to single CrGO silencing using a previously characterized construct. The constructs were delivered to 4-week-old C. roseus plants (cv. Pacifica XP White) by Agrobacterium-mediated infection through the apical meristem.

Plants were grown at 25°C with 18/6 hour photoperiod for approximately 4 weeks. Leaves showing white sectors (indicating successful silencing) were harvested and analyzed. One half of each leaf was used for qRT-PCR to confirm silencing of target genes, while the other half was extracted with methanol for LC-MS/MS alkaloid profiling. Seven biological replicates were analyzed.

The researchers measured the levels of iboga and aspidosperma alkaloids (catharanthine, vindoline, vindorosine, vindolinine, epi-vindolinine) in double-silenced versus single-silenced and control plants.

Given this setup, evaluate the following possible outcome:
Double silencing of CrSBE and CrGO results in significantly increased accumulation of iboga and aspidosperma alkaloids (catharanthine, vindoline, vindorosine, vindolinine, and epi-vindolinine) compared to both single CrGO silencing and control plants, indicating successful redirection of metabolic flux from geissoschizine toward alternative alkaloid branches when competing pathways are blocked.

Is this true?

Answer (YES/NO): NO